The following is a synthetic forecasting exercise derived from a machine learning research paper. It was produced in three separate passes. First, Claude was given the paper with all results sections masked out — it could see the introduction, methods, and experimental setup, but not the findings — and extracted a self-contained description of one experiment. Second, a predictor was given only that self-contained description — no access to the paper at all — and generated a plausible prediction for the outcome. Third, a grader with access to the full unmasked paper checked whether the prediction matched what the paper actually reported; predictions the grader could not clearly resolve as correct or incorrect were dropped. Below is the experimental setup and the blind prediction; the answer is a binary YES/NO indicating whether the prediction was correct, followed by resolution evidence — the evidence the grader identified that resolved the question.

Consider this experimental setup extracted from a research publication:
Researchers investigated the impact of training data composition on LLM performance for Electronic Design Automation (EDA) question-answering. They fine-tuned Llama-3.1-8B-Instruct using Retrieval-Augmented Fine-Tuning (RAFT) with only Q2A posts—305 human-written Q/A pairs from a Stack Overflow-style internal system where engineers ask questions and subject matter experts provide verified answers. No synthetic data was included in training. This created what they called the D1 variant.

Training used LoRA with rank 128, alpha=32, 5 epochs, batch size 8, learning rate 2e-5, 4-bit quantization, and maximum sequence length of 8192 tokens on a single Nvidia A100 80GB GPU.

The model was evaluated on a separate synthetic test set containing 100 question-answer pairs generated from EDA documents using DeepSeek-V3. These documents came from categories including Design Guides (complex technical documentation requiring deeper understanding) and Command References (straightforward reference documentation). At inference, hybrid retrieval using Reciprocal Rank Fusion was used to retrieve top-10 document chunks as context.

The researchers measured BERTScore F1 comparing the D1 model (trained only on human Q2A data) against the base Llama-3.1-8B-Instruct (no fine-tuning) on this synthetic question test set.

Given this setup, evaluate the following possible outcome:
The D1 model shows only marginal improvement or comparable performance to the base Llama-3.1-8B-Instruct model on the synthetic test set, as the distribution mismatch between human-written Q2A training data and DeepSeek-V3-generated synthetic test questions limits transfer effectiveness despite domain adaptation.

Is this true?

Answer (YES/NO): YES